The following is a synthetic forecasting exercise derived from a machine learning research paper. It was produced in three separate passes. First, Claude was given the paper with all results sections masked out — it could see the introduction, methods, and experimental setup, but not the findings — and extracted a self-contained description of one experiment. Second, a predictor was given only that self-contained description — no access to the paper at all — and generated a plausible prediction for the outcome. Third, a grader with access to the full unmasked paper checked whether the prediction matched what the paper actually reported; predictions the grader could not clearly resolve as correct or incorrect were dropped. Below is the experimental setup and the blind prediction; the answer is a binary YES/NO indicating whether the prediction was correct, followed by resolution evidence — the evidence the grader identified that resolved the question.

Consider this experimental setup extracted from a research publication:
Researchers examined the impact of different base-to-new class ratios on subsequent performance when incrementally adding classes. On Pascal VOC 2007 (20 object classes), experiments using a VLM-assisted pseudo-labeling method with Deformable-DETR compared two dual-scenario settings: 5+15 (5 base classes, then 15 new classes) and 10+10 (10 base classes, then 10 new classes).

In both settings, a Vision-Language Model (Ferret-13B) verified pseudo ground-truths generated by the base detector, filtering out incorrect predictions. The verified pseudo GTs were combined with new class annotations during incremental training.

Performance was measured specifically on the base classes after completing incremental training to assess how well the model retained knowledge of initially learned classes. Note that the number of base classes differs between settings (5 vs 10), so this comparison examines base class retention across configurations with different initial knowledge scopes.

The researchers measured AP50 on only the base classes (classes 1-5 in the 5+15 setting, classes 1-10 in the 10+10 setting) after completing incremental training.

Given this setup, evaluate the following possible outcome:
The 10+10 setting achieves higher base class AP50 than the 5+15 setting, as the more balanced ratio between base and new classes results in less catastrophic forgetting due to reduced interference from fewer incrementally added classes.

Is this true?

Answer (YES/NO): YES